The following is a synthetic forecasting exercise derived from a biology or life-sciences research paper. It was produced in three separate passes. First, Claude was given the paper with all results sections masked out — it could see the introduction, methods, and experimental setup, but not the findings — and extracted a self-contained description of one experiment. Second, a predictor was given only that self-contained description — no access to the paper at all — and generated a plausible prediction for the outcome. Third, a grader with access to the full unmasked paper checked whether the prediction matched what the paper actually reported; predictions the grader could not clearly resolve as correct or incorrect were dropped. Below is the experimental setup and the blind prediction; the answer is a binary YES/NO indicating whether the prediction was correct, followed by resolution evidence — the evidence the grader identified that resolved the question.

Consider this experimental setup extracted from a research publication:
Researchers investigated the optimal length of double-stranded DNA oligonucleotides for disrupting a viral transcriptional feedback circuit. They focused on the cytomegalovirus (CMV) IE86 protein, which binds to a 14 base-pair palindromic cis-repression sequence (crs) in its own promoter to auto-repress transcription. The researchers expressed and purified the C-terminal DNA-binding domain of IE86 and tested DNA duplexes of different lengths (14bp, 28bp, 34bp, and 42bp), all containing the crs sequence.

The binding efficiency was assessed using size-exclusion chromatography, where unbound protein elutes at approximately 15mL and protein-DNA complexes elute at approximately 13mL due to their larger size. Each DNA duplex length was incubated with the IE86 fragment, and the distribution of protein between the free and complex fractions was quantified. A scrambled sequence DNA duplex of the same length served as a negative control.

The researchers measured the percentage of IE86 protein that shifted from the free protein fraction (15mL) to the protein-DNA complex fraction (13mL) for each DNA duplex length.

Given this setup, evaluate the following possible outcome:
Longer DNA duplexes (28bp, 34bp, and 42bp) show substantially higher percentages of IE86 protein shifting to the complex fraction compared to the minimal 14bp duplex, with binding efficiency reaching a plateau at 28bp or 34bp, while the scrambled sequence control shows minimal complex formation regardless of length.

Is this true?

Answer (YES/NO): NO